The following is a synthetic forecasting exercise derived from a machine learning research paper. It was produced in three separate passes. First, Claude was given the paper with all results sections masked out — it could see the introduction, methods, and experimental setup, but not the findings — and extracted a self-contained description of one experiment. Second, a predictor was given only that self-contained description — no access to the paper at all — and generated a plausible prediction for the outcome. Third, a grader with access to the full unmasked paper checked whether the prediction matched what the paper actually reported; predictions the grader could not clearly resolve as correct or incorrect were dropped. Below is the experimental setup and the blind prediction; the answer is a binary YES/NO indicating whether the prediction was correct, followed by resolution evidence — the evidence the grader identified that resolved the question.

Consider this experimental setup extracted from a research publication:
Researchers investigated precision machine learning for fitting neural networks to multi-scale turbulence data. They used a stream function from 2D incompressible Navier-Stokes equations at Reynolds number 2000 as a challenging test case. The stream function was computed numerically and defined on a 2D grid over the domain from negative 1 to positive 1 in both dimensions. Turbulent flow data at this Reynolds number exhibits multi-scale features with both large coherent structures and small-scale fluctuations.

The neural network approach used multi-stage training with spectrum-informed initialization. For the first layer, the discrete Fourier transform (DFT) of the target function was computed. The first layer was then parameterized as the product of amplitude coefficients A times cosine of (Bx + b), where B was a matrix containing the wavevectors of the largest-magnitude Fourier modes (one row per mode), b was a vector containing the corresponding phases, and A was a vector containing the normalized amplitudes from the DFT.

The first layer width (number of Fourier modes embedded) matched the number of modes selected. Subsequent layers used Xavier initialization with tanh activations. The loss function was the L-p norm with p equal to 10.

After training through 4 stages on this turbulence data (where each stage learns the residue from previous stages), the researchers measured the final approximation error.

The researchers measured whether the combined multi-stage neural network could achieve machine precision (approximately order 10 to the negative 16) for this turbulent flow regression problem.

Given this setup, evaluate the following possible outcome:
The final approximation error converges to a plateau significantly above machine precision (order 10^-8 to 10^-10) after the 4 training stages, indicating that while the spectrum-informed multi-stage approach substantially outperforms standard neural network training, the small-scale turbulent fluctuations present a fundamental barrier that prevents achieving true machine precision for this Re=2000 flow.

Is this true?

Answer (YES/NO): NO